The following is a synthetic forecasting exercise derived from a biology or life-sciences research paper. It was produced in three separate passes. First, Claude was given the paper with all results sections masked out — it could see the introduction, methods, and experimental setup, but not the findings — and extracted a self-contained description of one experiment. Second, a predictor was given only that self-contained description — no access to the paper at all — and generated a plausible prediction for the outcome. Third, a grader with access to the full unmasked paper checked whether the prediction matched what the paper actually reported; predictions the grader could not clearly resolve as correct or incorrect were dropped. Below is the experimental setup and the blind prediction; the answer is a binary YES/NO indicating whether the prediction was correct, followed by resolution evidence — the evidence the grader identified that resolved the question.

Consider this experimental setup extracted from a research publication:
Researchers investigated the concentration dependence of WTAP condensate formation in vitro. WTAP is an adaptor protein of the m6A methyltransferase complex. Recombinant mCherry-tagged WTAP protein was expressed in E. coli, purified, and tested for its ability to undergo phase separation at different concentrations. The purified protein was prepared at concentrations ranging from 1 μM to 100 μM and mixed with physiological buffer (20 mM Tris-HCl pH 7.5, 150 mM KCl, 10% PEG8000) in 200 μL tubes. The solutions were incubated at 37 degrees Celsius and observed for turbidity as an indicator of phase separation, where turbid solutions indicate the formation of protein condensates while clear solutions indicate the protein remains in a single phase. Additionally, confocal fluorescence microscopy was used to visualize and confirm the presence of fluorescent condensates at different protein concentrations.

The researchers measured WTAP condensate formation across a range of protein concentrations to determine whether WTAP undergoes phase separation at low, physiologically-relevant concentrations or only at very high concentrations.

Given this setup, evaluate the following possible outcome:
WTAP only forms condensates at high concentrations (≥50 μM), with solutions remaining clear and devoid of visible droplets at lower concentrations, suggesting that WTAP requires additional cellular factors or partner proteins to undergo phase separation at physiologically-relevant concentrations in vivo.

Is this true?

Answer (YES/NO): NO